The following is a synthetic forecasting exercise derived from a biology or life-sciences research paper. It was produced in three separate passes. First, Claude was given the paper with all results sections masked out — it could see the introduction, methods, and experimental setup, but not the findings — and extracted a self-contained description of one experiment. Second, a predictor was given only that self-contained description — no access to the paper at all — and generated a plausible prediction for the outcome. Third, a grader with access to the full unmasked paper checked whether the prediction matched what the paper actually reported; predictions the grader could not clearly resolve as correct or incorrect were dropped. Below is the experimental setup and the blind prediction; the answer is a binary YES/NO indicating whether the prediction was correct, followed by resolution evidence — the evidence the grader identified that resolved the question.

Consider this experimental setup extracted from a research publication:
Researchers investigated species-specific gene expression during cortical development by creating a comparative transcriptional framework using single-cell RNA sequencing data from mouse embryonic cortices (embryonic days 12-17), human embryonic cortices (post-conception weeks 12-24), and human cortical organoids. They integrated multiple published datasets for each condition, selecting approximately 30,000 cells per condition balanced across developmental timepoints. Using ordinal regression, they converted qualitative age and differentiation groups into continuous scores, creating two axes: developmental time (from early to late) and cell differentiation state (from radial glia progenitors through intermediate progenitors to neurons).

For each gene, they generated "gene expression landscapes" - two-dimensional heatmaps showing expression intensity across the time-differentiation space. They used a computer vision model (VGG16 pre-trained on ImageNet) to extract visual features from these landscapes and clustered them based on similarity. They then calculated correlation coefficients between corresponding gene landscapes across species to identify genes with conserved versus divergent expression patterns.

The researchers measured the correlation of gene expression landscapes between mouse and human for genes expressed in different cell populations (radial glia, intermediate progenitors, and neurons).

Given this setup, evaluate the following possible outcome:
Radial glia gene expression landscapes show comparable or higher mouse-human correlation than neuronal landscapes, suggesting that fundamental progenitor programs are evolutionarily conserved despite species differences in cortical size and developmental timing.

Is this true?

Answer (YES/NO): YES